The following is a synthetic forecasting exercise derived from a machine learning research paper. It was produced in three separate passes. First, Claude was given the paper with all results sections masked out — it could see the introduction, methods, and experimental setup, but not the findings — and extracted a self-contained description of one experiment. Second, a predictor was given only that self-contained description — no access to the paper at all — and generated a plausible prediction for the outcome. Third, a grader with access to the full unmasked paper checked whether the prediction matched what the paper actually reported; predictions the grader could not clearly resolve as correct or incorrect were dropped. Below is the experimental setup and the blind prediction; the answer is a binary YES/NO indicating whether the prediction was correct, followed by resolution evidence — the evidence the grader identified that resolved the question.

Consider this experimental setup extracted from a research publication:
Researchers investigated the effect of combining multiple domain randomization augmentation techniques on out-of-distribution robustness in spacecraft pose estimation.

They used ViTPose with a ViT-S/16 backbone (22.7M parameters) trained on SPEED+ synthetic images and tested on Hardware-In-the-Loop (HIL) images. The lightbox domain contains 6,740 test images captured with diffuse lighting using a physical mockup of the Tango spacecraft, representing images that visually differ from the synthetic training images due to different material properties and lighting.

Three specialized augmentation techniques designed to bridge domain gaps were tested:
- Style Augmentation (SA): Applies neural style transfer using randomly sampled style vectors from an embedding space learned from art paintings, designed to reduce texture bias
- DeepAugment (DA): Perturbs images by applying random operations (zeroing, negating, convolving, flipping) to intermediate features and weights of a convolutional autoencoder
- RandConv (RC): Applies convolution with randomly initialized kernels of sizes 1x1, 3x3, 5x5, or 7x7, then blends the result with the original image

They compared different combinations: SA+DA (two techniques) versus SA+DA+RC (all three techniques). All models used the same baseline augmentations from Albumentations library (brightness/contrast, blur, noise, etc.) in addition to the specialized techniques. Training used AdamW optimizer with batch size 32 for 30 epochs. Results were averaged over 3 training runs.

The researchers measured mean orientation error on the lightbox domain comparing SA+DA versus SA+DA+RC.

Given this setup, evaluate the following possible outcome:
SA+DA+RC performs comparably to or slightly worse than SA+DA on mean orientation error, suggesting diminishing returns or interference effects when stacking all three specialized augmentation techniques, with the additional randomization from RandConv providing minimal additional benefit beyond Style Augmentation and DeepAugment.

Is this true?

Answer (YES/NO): NO